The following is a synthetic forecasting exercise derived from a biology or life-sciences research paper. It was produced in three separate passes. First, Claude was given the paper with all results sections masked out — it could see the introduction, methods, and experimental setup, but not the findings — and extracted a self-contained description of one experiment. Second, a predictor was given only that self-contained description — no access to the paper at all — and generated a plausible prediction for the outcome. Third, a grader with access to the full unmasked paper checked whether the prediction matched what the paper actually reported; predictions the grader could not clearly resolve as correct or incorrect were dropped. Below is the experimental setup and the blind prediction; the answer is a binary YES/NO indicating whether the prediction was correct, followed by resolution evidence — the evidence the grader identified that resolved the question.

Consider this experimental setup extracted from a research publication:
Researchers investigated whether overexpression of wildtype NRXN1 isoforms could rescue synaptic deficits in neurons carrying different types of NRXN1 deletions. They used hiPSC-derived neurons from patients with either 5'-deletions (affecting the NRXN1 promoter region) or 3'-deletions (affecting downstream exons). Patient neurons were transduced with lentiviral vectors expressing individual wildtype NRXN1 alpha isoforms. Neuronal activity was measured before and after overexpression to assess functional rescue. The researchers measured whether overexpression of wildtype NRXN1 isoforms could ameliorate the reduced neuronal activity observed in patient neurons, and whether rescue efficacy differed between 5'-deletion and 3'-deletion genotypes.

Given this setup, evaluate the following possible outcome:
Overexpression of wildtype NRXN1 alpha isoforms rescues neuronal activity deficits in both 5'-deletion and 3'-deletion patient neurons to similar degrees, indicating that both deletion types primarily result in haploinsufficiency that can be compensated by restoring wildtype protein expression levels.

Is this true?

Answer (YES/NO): NO